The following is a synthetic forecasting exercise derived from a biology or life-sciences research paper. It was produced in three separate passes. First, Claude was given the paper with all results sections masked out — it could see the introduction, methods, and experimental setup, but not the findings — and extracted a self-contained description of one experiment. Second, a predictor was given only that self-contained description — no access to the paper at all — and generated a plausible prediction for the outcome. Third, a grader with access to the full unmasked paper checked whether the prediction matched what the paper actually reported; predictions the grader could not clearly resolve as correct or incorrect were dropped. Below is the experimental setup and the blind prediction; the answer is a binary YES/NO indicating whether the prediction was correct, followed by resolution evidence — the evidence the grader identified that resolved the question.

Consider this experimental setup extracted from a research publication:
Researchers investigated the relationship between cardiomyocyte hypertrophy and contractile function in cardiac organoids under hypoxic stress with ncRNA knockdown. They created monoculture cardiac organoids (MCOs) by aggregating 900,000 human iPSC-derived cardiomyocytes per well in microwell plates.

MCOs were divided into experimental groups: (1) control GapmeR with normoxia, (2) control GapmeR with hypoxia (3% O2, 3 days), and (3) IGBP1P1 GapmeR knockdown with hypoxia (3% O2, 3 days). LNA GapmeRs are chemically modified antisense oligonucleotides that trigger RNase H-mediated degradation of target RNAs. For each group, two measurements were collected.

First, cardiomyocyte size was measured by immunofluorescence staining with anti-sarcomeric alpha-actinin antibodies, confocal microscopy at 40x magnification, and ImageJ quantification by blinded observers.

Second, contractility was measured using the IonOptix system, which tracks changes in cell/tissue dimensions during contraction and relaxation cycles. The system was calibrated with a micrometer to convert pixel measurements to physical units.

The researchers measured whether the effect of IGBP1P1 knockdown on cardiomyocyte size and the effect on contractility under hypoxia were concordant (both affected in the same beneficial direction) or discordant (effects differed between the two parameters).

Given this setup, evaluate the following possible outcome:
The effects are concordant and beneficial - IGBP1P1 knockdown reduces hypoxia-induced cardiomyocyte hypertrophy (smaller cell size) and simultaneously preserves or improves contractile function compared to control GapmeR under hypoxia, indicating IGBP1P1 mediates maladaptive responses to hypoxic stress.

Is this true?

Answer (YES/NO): YES